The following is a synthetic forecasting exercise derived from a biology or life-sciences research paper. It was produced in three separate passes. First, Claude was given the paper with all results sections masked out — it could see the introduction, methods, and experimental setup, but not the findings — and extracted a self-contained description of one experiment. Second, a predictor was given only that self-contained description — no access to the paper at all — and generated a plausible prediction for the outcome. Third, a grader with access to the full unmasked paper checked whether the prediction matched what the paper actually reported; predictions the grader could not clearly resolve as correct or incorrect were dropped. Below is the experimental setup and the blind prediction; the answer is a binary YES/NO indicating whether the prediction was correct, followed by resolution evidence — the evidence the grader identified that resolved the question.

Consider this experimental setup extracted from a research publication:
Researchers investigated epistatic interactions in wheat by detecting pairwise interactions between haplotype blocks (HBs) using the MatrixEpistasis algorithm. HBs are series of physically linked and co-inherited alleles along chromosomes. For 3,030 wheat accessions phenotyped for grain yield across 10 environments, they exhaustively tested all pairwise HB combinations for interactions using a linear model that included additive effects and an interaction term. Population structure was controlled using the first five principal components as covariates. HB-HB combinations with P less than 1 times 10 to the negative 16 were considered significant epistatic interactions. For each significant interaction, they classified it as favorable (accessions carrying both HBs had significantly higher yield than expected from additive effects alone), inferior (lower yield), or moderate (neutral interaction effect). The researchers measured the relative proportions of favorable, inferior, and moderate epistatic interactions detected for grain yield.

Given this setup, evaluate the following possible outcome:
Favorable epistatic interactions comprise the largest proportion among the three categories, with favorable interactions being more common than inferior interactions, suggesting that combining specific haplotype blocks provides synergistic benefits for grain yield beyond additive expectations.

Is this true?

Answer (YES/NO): NO